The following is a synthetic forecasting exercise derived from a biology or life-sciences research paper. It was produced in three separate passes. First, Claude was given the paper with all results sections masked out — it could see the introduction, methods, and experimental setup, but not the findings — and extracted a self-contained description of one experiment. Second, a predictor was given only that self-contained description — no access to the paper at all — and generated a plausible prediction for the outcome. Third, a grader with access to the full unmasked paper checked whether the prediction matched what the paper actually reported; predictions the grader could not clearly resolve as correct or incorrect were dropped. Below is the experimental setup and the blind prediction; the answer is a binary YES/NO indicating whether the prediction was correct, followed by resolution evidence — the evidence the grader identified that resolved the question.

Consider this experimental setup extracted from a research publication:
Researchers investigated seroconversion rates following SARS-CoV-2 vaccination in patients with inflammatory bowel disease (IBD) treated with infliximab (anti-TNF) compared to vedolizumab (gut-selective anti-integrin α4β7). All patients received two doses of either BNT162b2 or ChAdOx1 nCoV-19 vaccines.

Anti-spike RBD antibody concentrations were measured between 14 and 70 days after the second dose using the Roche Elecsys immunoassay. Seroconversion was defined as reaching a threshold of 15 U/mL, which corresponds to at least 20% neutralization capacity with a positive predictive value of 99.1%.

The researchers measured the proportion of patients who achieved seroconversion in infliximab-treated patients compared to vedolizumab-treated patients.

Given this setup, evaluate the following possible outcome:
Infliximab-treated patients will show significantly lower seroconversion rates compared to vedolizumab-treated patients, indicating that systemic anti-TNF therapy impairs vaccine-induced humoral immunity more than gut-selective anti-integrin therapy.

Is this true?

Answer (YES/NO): YES